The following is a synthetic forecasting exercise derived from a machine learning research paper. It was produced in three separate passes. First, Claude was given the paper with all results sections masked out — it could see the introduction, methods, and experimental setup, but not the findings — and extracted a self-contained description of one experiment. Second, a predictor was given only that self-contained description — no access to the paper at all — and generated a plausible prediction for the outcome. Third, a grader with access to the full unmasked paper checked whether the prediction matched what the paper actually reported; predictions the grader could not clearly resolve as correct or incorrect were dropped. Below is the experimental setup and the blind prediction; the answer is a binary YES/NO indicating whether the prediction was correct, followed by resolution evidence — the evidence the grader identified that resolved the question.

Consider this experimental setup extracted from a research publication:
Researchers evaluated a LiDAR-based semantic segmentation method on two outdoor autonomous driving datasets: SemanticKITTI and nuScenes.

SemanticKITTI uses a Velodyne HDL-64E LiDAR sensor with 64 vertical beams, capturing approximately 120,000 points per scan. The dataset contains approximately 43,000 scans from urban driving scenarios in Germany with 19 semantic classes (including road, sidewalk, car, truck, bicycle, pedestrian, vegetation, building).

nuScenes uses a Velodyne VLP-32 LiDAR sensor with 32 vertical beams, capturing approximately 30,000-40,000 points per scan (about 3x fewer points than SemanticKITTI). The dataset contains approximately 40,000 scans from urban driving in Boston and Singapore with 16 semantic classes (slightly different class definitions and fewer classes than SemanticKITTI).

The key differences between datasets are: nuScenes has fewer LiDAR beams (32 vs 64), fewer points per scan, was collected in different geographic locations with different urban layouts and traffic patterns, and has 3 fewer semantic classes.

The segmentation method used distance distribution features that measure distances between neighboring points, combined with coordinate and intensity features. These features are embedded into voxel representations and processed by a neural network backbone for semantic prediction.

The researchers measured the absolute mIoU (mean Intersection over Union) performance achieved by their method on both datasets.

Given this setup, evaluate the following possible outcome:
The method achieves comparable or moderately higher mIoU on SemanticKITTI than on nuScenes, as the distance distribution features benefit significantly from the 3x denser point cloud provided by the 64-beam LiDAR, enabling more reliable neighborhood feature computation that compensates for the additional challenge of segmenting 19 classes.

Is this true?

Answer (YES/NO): NO